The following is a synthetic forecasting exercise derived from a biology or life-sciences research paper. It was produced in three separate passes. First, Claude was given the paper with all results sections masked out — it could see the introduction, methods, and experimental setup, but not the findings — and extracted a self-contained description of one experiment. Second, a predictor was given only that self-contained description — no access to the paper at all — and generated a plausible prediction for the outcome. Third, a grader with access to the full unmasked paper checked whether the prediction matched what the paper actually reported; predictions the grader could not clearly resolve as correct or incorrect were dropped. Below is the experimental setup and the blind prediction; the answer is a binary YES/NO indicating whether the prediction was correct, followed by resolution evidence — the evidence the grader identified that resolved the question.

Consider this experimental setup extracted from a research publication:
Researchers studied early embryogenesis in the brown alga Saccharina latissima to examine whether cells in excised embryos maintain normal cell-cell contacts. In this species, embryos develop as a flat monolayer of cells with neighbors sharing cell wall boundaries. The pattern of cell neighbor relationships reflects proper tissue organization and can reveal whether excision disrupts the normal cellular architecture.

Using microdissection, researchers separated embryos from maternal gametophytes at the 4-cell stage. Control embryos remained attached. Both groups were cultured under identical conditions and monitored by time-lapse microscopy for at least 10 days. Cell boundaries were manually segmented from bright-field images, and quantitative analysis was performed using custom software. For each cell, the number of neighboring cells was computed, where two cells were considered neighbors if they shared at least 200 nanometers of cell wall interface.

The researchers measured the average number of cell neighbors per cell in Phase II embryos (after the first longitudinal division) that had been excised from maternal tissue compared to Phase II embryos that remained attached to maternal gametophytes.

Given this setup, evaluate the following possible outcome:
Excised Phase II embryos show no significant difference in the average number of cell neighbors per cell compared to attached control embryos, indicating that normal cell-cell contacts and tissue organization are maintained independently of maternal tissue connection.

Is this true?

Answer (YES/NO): NO